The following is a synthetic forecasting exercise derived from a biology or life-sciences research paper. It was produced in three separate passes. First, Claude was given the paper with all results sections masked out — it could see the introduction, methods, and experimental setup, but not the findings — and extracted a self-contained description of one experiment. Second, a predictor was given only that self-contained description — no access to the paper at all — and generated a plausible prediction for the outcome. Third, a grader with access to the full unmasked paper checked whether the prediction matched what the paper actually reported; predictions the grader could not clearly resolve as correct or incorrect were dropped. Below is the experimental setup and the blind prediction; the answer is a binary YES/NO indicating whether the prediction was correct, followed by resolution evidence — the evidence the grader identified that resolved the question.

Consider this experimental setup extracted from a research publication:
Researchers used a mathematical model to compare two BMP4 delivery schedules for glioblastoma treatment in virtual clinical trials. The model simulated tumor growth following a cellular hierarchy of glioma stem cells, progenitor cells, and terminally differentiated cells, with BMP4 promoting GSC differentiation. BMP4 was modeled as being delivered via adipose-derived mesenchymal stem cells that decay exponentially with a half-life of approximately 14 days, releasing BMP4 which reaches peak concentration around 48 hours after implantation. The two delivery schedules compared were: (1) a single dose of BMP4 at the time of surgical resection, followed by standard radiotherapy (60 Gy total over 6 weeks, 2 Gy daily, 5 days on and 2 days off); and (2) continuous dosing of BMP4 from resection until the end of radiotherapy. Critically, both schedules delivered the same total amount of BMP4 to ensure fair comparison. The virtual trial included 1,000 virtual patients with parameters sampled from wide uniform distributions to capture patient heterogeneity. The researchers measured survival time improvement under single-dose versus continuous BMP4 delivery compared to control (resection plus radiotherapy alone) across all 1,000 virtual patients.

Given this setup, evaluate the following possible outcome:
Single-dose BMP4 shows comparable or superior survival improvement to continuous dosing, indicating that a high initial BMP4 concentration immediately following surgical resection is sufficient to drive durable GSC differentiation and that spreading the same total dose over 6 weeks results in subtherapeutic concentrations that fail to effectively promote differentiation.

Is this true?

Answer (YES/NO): NO